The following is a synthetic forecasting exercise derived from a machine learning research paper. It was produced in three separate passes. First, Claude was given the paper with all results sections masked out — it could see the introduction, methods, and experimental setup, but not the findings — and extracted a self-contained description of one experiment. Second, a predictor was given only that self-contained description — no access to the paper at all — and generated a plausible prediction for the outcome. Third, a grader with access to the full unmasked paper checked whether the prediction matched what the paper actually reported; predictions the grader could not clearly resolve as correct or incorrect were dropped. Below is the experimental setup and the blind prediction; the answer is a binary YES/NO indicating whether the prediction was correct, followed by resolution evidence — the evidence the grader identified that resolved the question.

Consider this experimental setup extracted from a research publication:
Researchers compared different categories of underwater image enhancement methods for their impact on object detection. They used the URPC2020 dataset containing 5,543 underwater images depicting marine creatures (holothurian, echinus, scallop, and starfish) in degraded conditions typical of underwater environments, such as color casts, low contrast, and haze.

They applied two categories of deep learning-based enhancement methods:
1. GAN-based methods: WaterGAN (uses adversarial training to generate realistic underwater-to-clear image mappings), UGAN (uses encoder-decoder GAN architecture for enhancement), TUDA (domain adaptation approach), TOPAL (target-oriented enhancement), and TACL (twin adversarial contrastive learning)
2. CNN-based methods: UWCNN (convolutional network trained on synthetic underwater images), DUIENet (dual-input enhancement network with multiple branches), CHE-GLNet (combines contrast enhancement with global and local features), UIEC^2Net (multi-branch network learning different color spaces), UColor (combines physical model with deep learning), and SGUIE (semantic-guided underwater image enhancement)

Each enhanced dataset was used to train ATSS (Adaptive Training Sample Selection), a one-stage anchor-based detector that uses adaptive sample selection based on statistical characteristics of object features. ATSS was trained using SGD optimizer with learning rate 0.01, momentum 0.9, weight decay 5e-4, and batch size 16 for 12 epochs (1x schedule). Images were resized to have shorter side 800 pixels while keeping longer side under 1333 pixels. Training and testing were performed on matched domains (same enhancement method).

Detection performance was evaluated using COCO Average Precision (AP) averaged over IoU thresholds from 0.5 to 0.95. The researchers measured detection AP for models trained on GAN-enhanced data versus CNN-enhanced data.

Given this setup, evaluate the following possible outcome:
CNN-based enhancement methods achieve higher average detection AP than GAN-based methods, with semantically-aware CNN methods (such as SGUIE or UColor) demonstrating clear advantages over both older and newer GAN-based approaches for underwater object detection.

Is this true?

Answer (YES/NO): NO